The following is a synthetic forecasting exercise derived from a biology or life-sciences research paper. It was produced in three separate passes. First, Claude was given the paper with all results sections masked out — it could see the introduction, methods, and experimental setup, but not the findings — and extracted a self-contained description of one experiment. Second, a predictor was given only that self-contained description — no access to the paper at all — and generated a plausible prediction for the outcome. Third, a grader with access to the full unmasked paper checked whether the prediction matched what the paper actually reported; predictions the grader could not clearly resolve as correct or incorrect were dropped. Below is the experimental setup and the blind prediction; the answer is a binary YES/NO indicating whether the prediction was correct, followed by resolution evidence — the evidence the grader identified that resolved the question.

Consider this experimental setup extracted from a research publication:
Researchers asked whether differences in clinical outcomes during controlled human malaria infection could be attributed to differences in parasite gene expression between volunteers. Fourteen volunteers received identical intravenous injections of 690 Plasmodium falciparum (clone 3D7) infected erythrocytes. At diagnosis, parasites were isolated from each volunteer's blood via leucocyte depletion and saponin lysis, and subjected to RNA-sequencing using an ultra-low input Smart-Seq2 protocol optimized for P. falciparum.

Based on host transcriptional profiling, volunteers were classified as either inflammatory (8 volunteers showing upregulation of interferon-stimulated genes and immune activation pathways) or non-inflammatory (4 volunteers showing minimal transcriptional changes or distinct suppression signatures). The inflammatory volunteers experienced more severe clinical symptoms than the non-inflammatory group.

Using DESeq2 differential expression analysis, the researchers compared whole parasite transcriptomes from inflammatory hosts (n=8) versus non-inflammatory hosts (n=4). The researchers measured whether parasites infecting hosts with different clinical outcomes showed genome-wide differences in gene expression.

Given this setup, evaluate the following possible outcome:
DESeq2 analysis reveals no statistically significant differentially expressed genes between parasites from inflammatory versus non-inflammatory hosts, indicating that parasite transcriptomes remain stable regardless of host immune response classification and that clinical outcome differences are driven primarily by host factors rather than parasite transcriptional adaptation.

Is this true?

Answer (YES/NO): NO